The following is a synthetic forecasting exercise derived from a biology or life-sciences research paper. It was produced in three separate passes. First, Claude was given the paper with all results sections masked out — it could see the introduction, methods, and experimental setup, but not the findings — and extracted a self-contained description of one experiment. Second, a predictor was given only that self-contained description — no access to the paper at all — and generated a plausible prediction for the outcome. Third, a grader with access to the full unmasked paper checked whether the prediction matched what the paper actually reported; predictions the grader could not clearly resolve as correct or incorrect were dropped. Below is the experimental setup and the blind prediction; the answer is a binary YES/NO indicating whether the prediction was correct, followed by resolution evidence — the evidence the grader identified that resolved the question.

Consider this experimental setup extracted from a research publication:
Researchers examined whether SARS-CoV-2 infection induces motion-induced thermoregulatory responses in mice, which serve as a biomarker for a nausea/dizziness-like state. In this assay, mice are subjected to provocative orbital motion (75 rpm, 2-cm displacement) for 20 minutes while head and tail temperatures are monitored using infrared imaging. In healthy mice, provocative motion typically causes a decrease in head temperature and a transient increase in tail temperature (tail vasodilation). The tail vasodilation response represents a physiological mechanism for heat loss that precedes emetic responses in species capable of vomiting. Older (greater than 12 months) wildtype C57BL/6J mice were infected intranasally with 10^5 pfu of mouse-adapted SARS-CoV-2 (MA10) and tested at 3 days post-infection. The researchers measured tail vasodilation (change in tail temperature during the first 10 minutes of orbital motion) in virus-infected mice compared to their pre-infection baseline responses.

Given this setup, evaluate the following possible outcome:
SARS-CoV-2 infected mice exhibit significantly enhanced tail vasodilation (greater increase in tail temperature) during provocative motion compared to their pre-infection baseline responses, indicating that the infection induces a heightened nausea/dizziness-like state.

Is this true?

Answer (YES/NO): NO